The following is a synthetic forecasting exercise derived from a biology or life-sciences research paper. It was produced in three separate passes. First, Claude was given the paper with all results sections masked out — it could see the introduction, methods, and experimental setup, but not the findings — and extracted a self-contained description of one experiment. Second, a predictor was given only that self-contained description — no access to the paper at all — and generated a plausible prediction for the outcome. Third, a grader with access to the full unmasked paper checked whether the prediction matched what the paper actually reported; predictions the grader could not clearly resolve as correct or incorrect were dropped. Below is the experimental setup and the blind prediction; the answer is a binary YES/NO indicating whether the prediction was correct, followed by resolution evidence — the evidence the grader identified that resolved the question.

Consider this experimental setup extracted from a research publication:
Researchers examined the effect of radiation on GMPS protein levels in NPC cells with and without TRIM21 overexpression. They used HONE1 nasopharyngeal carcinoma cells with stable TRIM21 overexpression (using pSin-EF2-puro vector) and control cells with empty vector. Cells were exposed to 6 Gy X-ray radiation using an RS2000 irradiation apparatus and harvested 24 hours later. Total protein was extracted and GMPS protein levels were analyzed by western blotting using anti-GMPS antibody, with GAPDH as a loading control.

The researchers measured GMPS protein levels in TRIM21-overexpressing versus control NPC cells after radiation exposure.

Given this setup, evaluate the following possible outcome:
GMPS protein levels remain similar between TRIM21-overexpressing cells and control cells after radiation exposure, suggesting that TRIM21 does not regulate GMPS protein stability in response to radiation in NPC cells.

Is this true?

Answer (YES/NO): NO